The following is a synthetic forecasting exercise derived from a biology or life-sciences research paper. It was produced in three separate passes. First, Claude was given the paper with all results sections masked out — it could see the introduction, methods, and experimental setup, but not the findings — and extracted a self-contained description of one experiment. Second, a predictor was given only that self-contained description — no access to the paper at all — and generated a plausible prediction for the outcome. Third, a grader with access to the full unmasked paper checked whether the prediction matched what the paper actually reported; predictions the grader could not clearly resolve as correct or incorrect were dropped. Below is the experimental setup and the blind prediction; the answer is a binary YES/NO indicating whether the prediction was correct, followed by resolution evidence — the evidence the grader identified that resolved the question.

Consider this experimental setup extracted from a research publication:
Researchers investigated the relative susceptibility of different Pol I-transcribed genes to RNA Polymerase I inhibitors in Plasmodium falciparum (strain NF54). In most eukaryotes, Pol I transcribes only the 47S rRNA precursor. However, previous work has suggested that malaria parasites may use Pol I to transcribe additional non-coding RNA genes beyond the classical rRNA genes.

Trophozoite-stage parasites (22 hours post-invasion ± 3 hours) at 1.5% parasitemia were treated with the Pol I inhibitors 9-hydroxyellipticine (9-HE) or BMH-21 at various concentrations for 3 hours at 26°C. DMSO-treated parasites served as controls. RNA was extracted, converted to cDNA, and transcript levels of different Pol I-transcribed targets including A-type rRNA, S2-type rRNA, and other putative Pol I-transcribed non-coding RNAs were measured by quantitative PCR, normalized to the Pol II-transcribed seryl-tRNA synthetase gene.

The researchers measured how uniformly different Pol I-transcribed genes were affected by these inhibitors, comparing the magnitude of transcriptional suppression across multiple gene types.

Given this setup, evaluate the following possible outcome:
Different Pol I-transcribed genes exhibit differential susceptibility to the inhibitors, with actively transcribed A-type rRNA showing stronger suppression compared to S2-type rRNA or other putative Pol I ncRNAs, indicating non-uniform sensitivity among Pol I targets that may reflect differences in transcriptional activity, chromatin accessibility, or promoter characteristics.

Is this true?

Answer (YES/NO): YES